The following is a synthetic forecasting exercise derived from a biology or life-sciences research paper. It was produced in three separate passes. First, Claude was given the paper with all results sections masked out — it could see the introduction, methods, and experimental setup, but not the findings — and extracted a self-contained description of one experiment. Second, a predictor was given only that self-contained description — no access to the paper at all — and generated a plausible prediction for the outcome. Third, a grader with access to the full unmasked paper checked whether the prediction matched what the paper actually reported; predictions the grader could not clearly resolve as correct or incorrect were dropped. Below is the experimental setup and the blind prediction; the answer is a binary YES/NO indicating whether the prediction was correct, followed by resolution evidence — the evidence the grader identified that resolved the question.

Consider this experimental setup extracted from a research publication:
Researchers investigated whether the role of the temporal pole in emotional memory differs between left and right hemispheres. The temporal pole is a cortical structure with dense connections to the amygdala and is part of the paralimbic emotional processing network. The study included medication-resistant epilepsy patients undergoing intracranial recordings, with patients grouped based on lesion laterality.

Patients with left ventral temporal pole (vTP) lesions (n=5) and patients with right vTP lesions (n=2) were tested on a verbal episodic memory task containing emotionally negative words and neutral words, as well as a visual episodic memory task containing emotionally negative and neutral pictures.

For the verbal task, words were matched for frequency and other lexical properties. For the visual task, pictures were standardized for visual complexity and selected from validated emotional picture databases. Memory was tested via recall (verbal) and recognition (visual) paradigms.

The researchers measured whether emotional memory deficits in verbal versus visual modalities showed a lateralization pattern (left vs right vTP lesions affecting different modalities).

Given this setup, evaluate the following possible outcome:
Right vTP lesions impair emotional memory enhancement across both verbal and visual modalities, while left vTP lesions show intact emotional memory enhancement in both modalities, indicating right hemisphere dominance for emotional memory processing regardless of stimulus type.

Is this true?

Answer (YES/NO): NO